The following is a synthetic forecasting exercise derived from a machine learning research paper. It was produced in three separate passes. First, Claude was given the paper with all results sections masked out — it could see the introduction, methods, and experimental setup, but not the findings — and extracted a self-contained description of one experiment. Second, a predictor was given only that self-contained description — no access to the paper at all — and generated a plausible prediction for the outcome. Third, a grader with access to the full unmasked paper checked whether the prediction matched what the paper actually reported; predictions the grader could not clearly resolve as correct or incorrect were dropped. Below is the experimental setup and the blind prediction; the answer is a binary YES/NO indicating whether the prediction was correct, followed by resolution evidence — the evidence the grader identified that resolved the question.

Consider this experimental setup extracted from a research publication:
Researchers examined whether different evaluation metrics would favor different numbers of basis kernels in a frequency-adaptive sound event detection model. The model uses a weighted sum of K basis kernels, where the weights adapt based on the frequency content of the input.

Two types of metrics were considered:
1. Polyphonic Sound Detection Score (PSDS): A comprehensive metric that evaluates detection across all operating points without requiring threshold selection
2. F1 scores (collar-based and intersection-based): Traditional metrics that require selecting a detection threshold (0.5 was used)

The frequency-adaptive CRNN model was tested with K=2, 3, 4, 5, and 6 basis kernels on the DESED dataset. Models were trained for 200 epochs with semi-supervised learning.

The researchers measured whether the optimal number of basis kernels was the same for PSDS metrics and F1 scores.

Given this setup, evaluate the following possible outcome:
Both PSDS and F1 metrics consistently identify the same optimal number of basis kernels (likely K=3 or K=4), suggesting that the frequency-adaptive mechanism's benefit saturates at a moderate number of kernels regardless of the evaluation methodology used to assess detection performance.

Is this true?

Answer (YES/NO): NO